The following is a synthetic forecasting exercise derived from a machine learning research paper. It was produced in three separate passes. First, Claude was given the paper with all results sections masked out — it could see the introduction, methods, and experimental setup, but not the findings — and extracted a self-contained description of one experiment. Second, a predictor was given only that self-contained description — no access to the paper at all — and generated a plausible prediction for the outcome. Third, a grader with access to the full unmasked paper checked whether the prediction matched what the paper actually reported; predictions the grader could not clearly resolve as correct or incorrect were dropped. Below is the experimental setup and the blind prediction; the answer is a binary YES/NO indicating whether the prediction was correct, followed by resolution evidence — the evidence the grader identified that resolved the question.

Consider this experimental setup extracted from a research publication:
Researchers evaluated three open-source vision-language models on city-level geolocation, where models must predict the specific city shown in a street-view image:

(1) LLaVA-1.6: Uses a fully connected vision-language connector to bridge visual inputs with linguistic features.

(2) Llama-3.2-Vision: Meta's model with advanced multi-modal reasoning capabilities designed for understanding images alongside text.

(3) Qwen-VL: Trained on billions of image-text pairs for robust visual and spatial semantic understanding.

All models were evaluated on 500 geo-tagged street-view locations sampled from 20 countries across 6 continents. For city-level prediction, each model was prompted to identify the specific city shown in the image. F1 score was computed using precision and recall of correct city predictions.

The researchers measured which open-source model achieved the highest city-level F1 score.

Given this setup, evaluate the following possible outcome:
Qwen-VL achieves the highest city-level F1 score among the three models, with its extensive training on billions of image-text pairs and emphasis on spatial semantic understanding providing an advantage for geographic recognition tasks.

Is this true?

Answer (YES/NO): NO